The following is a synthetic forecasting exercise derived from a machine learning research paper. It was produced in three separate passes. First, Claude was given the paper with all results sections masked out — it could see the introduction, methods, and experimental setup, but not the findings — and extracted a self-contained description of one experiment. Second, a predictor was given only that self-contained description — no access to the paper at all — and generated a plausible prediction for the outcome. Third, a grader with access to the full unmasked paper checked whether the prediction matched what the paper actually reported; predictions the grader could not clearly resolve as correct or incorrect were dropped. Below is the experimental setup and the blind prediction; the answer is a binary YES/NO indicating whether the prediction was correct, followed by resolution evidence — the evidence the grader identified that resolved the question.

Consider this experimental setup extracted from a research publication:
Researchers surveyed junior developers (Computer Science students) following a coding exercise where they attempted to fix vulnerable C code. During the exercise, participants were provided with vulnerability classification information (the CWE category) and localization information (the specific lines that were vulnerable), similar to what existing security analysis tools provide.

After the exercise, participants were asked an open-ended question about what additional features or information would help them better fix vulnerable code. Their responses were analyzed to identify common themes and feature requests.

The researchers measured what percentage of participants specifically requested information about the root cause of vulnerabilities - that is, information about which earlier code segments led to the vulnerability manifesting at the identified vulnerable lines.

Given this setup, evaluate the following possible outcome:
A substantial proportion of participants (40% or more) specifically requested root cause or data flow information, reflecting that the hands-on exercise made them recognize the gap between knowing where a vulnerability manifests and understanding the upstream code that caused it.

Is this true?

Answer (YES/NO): NO